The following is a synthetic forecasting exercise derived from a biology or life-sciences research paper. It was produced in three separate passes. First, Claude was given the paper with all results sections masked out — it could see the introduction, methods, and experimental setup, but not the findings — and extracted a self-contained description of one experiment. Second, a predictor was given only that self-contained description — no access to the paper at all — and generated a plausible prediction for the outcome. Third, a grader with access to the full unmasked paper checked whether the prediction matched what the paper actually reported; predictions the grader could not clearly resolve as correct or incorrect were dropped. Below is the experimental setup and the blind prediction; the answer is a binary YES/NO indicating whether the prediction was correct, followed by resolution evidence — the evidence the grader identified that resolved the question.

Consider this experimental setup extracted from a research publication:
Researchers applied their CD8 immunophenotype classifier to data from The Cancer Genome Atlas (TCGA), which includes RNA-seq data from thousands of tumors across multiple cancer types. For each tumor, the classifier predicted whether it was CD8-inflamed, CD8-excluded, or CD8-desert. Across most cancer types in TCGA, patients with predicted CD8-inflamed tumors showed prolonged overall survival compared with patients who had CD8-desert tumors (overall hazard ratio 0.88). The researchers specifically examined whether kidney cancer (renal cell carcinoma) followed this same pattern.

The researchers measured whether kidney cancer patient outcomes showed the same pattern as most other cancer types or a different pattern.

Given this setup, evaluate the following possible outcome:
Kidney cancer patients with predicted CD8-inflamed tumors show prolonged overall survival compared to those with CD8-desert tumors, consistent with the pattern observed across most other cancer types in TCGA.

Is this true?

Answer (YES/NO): NO